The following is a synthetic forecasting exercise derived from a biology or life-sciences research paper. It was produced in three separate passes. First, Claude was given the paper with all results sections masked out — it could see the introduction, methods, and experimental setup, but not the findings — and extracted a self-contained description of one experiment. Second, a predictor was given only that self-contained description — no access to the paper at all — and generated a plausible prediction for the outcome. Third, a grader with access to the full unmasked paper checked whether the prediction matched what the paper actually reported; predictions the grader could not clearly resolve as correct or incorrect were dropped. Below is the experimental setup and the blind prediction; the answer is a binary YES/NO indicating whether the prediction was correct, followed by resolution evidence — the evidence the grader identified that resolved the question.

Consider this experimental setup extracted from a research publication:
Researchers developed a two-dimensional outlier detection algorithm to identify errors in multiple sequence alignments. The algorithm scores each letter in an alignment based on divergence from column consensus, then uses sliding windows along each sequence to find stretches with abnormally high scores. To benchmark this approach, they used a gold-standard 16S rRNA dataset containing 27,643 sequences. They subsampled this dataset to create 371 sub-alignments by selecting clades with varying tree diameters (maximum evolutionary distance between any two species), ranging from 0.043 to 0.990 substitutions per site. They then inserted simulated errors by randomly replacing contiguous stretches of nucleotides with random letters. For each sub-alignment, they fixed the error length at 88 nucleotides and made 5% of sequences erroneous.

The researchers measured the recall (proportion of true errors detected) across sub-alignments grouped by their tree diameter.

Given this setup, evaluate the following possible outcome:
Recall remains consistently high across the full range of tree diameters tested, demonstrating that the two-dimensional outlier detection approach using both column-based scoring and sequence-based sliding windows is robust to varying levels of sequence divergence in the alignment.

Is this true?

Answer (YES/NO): NO